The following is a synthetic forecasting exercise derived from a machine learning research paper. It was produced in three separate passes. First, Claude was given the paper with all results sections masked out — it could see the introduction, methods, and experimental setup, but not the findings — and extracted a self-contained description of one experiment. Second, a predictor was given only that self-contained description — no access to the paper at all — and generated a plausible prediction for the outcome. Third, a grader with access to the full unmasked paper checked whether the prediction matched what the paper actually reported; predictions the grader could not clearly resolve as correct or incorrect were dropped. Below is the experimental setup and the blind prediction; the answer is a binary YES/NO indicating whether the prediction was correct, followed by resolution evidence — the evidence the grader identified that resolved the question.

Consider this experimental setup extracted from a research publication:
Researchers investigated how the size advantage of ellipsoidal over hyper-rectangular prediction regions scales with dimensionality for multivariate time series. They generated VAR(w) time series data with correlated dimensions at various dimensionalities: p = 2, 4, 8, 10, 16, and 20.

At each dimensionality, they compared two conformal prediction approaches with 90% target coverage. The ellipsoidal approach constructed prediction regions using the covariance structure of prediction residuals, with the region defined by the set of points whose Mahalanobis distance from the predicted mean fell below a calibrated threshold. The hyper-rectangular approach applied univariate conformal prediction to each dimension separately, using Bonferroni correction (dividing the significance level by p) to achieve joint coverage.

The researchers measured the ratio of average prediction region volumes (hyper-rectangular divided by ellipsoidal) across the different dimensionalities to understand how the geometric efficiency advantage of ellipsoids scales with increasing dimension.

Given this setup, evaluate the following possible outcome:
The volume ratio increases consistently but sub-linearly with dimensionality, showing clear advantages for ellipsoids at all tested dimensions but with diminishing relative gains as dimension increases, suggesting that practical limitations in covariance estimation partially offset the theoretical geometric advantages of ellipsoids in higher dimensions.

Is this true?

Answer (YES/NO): NO